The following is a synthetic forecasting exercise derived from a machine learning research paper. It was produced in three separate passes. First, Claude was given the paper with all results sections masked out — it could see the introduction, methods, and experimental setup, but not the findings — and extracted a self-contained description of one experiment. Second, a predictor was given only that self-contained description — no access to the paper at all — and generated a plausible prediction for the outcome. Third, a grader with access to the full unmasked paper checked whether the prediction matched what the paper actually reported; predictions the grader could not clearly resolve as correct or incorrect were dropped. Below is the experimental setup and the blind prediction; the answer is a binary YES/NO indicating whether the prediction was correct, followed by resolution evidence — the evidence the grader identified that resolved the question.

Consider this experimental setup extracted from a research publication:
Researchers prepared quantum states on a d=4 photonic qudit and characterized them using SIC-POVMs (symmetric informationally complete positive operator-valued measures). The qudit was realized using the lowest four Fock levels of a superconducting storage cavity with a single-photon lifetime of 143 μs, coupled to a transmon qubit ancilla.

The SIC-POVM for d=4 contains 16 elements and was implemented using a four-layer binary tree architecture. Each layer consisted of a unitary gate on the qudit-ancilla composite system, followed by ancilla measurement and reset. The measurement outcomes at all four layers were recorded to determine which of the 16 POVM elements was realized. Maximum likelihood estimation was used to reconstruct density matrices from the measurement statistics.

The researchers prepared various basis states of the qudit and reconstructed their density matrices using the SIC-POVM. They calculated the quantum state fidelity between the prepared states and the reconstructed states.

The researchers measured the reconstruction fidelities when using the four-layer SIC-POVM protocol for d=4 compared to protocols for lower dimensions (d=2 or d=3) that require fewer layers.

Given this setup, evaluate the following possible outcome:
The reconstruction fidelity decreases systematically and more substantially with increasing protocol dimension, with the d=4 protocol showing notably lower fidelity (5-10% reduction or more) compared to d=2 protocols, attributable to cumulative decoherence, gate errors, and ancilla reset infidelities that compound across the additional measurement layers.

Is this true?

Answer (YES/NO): YES